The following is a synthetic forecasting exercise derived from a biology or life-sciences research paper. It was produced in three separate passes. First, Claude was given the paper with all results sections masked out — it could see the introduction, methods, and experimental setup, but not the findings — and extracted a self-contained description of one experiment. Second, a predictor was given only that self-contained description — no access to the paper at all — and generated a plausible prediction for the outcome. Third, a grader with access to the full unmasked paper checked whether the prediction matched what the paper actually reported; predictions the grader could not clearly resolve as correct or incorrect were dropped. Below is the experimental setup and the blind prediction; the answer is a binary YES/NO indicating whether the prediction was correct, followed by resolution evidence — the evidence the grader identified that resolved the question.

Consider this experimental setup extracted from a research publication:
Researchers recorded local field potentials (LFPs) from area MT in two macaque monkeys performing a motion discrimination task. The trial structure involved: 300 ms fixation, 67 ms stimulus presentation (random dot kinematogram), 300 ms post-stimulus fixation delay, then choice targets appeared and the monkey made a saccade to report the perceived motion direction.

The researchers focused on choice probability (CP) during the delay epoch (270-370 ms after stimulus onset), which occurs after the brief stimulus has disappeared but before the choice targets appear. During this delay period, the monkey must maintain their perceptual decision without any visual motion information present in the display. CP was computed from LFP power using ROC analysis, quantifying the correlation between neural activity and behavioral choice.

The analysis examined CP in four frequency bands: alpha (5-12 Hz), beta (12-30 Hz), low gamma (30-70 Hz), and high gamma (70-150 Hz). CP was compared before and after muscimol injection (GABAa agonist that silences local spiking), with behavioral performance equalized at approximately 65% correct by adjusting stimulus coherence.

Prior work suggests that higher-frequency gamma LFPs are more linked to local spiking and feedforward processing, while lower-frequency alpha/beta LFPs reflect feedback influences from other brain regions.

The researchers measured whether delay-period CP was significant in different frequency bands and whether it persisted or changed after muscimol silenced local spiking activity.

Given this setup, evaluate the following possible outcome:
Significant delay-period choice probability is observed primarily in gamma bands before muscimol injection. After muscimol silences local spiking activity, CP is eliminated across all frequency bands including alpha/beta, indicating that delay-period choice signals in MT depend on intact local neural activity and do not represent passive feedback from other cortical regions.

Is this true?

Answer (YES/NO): NO